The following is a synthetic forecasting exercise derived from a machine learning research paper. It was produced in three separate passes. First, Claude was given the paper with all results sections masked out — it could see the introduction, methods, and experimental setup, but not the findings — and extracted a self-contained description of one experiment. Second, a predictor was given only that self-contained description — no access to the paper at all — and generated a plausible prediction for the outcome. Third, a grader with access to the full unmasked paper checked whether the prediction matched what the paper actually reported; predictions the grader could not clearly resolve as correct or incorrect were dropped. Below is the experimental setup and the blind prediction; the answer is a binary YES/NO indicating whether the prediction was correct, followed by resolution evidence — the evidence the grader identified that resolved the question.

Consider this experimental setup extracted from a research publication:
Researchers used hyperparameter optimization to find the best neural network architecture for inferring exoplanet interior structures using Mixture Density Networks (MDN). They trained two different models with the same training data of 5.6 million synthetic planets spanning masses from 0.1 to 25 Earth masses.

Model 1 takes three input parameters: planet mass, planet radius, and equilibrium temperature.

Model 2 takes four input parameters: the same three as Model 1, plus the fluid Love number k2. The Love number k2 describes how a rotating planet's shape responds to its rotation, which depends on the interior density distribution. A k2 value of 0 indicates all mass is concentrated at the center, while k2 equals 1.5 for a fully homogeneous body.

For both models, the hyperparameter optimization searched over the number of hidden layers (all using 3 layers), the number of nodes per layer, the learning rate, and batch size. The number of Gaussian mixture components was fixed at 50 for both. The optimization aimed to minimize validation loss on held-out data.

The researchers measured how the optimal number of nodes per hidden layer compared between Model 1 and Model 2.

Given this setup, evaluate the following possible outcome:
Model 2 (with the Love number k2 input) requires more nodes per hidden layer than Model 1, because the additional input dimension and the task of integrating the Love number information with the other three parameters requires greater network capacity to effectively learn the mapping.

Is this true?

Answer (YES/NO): YES